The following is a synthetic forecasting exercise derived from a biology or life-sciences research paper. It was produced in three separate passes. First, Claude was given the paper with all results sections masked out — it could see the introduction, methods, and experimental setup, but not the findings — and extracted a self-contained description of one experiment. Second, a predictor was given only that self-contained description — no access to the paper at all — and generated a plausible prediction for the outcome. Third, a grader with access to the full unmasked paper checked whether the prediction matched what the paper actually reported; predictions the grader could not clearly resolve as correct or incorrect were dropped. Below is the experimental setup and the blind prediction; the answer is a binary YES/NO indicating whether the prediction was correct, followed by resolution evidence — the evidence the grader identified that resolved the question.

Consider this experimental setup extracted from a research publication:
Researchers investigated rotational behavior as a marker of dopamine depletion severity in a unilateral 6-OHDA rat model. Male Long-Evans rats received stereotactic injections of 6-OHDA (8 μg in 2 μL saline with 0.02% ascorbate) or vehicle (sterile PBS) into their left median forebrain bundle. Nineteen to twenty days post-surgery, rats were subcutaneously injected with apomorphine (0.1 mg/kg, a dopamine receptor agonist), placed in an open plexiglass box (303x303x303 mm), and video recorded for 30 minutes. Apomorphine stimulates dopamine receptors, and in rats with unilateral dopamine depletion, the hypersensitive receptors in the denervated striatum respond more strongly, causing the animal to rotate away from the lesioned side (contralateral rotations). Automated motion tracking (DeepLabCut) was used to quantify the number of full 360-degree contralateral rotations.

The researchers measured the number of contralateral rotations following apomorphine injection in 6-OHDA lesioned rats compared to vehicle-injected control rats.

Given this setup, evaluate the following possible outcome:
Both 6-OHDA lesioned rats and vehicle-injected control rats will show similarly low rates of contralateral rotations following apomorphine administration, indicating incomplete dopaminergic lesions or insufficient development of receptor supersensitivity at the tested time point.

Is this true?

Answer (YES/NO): NO